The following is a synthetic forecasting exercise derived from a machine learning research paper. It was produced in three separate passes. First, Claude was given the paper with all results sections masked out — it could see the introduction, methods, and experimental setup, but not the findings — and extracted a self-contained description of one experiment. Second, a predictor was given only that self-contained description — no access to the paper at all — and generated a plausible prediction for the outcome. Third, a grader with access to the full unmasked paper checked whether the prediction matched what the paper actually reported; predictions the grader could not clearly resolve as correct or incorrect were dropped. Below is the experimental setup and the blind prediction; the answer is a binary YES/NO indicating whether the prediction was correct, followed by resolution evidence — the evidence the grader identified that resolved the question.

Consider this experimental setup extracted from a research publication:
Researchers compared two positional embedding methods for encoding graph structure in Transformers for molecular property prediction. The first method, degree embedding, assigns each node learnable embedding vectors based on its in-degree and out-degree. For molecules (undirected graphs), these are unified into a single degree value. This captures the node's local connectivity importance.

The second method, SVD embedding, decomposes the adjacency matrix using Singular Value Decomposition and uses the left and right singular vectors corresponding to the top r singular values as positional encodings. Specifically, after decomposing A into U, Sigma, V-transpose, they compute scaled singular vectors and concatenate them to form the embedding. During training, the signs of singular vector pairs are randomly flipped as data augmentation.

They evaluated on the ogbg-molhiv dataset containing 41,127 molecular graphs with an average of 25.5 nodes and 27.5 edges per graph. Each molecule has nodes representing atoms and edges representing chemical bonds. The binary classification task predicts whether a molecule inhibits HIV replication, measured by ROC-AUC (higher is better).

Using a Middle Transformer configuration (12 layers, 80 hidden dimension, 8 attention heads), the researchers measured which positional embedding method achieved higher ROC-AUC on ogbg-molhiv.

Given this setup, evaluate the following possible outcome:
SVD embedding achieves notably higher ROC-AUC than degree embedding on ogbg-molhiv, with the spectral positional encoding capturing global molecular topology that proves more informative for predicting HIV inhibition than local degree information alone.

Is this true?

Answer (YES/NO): YES